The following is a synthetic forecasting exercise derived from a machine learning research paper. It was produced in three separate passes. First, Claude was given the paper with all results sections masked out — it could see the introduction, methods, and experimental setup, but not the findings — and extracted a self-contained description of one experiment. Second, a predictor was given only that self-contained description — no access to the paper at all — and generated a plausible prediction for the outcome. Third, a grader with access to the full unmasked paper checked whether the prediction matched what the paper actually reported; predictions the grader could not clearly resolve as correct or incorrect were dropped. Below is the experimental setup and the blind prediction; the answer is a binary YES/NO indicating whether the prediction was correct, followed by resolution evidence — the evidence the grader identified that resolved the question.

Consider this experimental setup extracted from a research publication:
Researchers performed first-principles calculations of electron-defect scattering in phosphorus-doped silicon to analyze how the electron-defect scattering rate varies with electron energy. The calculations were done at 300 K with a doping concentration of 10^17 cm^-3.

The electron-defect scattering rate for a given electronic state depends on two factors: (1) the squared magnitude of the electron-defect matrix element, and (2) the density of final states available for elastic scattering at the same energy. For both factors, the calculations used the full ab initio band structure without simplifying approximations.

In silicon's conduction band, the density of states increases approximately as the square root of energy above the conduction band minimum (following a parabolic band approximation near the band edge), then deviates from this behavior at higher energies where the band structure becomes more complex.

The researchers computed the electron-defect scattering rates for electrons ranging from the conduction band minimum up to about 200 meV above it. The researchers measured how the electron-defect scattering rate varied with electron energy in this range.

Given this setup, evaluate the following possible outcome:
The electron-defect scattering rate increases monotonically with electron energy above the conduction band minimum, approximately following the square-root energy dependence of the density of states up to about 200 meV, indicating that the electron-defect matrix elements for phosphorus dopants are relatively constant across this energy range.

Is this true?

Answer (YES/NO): NO